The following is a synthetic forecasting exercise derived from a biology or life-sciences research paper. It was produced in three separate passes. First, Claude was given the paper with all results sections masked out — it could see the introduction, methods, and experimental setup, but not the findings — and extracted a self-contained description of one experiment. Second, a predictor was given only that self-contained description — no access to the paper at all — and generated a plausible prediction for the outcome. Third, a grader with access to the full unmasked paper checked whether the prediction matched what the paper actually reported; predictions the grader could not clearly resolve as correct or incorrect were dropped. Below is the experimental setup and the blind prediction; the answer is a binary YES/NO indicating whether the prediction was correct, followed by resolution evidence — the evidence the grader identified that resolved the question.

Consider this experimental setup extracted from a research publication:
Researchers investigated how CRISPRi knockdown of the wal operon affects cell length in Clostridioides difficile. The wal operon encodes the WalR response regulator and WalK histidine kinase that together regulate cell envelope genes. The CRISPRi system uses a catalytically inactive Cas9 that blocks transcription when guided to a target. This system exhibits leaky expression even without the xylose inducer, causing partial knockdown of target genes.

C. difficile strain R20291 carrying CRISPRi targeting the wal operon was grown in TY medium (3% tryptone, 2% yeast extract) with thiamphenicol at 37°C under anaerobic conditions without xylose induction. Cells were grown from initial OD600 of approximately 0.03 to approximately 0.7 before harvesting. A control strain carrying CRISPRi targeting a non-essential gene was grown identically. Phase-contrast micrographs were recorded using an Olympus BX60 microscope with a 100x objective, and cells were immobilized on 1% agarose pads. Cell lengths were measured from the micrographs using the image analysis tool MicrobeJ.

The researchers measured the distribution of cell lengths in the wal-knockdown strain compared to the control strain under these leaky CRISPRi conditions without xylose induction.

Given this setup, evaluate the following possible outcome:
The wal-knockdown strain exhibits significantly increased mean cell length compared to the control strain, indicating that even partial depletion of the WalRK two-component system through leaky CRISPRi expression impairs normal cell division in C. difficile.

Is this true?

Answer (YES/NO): YES